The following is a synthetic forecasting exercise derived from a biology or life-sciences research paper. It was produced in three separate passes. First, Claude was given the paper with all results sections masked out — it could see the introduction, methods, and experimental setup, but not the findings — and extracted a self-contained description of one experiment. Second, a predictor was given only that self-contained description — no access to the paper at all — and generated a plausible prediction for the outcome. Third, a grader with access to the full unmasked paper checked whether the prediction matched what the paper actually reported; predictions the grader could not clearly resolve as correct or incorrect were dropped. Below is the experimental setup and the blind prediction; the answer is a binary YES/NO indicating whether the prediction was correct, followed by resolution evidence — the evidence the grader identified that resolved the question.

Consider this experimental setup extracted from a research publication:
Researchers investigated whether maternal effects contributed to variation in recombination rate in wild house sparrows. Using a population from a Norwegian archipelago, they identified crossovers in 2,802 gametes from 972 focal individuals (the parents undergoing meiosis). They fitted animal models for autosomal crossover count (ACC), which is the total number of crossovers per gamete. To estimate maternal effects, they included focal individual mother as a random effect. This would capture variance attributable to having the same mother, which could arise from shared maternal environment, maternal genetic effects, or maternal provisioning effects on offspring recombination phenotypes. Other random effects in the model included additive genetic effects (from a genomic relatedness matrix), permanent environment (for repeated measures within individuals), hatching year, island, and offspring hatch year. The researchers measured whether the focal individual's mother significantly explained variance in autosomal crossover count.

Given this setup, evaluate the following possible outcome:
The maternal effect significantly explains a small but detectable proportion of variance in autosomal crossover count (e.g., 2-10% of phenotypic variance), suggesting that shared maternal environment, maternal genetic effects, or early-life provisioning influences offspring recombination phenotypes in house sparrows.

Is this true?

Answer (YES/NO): NO